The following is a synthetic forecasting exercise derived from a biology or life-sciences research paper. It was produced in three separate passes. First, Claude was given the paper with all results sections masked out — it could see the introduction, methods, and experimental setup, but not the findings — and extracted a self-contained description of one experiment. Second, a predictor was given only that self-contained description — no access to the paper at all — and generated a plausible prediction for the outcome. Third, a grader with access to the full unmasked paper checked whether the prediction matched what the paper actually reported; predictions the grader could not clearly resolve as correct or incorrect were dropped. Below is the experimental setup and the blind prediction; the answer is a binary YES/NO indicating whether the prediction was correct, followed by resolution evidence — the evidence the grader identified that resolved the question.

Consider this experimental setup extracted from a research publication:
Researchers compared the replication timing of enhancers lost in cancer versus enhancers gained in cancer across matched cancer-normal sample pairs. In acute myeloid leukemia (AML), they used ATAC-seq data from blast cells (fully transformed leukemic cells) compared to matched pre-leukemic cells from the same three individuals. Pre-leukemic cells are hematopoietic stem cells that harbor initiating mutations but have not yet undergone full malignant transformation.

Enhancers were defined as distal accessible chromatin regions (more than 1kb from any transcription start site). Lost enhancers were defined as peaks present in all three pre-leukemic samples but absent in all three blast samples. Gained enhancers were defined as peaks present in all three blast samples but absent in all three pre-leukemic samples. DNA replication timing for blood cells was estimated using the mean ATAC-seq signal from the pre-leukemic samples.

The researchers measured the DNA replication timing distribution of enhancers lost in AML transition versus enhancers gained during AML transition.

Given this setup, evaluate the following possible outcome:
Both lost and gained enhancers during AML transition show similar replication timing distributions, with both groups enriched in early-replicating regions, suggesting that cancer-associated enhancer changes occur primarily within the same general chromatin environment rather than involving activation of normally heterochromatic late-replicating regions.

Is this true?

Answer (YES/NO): NO